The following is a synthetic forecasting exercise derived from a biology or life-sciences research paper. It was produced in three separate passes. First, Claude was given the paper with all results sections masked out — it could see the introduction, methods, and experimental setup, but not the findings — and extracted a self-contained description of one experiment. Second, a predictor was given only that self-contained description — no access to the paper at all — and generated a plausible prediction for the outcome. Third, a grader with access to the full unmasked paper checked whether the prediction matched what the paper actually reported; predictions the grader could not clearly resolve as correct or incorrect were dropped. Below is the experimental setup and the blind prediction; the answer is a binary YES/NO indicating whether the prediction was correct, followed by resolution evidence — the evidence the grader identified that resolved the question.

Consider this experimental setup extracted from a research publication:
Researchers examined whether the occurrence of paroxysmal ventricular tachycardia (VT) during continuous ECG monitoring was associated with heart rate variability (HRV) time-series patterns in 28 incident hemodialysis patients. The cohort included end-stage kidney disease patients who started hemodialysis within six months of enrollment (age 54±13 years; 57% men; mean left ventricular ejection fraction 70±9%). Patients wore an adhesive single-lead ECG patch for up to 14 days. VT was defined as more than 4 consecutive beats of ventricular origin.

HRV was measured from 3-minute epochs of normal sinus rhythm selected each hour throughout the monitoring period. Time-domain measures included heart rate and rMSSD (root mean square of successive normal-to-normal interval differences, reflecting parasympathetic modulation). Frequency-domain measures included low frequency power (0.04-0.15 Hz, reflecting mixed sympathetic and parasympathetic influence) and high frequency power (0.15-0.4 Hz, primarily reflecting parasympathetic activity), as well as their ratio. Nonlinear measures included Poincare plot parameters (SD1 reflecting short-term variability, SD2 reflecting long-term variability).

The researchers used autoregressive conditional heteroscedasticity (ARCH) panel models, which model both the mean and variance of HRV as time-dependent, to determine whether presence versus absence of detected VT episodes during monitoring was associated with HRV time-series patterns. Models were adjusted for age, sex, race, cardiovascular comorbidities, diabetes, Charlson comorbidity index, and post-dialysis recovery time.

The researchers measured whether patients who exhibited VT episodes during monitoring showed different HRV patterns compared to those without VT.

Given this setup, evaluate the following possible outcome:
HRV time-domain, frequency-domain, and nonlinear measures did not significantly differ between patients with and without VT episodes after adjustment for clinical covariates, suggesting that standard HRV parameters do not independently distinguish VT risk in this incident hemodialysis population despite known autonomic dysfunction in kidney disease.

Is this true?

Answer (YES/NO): YES